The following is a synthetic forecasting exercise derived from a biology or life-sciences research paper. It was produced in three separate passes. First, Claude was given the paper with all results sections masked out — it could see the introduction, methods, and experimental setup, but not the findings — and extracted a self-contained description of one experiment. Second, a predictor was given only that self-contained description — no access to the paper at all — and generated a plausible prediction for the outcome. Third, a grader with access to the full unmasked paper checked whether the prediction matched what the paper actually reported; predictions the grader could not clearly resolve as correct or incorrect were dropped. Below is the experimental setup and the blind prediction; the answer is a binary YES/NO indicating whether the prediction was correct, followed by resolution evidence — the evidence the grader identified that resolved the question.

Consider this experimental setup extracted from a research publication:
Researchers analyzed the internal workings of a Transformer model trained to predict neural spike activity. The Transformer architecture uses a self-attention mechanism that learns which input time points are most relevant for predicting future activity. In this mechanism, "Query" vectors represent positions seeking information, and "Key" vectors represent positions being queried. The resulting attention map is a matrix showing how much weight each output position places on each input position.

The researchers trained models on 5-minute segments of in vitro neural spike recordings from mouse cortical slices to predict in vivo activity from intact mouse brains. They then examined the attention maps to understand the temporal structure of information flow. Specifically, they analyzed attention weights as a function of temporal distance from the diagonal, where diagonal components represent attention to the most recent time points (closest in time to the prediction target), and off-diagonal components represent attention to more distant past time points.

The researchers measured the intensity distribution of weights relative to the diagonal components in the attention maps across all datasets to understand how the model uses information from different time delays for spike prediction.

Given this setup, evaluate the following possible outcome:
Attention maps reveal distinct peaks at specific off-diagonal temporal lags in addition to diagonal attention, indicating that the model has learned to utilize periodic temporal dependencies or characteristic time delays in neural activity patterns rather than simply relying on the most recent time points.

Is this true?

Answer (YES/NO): NO